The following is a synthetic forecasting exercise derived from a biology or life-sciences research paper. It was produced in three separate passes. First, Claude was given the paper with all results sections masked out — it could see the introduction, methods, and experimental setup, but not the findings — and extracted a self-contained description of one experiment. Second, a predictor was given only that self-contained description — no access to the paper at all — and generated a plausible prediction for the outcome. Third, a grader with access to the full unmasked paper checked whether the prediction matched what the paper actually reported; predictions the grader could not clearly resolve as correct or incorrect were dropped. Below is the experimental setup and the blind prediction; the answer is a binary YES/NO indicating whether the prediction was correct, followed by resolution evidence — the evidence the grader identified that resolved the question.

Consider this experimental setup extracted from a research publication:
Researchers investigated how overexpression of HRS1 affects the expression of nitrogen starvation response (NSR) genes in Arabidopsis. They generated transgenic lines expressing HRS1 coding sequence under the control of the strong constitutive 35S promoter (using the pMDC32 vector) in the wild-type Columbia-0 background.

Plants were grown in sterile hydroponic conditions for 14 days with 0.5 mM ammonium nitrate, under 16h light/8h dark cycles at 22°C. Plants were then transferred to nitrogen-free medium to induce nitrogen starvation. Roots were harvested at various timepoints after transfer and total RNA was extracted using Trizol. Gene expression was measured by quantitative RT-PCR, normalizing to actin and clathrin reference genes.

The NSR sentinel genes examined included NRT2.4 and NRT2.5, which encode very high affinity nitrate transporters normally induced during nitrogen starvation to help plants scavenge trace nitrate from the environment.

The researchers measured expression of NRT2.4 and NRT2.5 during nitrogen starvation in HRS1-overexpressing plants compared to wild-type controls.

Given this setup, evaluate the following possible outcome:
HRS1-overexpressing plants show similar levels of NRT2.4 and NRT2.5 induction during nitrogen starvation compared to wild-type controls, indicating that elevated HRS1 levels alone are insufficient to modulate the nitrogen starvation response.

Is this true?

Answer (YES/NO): NO